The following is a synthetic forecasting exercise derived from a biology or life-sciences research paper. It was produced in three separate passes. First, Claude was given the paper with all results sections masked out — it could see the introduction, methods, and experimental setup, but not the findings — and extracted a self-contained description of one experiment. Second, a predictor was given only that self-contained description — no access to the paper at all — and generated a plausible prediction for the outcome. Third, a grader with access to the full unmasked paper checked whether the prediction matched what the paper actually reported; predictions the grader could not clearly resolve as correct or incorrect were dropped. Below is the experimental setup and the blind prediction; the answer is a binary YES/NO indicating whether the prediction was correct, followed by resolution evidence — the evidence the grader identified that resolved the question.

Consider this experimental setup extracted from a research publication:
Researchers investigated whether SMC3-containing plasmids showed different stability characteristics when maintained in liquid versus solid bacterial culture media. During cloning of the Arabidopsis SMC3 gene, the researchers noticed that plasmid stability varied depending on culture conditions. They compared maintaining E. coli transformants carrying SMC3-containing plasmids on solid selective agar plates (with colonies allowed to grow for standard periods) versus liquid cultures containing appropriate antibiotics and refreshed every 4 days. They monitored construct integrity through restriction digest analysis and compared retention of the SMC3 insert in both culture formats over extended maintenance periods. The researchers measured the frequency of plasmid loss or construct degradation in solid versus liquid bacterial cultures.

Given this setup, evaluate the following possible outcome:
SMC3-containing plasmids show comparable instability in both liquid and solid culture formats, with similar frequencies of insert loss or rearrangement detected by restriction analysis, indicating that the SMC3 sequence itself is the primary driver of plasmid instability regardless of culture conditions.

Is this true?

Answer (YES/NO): NO